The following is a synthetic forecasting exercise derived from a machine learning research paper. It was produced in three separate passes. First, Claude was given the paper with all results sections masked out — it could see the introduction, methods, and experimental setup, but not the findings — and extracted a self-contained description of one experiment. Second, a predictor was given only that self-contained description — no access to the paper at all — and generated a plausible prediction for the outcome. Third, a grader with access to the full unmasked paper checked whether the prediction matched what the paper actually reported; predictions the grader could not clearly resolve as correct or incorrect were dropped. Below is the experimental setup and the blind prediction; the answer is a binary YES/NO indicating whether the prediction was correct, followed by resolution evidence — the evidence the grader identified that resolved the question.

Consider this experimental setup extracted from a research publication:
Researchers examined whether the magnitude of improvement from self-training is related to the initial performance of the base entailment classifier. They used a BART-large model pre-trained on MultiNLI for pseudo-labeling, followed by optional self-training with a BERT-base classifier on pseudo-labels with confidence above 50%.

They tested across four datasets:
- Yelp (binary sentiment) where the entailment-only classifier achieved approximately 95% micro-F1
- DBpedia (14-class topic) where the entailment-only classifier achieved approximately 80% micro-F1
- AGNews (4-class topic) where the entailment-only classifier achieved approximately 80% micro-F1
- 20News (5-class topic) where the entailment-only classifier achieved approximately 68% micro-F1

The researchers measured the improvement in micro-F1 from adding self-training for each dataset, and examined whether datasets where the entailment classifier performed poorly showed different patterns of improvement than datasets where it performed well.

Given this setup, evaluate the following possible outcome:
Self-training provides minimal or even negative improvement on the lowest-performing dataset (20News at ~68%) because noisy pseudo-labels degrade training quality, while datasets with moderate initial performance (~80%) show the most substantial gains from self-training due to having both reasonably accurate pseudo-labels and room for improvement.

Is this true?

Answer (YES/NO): NO